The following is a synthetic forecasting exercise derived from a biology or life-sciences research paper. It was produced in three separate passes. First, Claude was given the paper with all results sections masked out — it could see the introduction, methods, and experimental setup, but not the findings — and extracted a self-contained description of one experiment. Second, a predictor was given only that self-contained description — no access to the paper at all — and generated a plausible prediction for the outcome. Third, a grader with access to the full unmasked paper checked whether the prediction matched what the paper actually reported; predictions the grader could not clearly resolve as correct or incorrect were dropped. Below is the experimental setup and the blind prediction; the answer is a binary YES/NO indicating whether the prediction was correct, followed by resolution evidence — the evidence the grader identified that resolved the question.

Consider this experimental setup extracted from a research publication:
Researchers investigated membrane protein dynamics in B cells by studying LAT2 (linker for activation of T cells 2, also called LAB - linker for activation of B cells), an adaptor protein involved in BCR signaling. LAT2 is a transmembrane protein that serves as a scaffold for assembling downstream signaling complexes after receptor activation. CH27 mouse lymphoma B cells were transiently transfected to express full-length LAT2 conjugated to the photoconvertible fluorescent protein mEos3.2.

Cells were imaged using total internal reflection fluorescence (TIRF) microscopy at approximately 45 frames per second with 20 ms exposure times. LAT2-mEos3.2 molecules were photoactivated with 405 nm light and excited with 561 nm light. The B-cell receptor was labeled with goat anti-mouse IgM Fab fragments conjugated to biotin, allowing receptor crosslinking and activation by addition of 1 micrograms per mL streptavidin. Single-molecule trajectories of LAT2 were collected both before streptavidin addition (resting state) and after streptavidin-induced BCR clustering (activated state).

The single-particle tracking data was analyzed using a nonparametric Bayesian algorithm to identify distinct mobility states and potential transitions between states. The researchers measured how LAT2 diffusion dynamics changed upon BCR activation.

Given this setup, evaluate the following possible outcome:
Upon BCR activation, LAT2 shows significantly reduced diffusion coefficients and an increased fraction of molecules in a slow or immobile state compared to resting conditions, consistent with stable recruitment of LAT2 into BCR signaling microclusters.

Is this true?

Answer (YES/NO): YES